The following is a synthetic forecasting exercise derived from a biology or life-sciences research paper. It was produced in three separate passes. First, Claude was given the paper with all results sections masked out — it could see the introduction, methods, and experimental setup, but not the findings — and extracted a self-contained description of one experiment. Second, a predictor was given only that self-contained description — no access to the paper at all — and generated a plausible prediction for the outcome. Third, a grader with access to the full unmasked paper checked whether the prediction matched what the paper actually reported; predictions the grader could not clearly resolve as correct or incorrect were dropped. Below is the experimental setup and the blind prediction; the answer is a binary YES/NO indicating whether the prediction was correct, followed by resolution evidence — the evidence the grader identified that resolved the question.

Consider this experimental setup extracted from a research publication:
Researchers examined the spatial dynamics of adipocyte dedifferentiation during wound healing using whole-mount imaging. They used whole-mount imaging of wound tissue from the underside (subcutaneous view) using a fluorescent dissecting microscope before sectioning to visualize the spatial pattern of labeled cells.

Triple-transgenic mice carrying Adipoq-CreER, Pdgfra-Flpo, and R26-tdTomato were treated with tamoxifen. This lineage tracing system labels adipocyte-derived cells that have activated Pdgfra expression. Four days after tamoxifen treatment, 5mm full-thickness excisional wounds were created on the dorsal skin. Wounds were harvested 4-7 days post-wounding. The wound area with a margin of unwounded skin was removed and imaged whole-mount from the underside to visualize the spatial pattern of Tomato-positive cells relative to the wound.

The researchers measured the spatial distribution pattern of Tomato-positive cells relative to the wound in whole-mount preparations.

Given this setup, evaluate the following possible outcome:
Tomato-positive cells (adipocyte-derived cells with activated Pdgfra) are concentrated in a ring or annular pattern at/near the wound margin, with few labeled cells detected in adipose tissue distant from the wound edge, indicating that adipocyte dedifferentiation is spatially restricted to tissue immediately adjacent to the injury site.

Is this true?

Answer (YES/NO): YES